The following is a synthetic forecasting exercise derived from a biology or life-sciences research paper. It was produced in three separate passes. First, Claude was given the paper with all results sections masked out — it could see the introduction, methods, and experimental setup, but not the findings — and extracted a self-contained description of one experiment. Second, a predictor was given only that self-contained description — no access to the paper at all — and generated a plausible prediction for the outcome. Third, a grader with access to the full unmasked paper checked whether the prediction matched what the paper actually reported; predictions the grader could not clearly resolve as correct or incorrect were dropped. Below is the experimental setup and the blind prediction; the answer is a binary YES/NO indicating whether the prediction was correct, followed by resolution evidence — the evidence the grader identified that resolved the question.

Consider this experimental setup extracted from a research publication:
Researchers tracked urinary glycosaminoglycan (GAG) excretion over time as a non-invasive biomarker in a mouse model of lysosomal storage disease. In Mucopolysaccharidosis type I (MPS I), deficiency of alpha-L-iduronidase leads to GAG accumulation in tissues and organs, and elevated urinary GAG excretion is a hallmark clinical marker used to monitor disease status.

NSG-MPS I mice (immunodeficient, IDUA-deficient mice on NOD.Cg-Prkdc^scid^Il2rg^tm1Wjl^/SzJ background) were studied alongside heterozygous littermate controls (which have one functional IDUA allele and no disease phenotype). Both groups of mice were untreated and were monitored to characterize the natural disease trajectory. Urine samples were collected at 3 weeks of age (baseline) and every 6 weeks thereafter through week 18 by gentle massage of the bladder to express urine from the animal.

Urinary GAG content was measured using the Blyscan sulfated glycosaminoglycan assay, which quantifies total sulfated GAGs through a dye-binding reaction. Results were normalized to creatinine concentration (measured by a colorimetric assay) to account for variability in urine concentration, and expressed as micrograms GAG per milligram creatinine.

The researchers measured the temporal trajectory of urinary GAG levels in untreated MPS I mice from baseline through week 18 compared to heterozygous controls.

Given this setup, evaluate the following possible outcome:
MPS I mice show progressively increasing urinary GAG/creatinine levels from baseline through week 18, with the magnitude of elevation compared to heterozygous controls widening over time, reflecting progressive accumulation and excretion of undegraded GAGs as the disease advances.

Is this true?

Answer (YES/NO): YES